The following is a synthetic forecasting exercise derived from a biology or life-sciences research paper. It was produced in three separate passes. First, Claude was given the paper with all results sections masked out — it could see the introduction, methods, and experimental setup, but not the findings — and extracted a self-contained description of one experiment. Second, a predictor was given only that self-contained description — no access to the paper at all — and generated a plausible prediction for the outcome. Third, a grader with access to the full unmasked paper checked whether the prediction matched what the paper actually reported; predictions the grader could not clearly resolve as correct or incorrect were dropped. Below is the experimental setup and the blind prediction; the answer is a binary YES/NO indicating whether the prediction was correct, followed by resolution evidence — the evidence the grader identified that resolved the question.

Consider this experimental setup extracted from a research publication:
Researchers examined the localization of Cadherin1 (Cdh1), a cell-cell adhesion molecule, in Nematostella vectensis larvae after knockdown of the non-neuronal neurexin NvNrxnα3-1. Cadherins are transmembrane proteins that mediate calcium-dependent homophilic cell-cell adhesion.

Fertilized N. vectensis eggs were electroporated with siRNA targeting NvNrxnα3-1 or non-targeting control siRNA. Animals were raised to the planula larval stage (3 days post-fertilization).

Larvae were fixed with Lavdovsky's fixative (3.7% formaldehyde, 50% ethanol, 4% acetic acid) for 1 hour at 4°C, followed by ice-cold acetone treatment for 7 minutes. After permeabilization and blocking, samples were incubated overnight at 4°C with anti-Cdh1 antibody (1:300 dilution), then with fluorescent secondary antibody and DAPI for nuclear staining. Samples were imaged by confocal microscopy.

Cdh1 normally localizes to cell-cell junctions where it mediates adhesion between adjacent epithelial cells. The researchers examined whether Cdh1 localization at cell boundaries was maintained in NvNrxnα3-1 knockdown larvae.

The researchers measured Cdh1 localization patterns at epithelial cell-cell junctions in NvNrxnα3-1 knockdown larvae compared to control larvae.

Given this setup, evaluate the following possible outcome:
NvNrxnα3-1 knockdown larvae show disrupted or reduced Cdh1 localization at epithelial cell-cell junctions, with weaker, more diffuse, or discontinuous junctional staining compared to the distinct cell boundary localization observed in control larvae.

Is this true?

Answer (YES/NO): NO